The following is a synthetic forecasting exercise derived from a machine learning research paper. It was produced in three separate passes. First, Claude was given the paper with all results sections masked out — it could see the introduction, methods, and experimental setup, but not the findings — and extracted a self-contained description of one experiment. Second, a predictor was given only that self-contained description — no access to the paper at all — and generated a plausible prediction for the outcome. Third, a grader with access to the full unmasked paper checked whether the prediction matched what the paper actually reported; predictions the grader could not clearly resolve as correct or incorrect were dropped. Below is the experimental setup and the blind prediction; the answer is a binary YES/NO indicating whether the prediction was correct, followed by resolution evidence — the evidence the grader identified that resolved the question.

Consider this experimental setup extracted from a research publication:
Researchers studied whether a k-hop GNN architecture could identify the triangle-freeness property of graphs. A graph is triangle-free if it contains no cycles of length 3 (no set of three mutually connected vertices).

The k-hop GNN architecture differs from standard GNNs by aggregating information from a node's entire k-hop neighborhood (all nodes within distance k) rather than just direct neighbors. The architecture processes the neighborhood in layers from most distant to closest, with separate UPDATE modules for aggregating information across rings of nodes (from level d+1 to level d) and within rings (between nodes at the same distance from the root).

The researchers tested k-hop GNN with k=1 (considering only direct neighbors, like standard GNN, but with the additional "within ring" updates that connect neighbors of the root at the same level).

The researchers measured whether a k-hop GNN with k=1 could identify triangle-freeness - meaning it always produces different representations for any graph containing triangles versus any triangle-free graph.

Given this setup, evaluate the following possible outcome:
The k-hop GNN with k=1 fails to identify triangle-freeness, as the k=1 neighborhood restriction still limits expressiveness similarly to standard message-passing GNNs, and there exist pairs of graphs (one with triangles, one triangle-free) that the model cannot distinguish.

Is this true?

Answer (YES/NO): NO